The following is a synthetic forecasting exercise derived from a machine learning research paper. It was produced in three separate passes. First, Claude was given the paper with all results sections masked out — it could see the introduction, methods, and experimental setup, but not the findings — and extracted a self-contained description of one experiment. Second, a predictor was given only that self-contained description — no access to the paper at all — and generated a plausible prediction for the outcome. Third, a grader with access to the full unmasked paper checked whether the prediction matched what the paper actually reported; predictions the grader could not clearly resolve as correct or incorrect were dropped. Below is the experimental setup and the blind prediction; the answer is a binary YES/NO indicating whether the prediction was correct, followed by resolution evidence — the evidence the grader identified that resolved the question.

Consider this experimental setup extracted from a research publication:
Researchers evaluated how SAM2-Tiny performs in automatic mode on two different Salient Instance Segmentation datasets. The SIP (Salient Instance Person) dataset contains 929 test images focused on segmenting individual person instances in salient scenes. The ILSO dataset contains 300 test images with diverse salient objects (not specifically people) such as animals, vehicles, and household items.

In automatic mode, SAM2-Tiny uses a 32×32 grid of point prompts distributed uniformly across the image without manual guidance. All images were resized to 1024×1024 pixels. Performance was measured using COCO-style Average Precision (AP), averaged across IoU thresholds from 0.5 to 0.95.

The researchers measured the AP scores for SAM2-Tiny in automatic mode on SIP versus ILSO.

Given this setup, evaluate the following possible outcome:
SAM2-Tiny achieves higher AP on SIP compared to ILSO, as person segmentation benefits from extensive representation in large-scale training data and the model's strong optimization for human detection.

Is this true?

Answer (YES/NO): YES